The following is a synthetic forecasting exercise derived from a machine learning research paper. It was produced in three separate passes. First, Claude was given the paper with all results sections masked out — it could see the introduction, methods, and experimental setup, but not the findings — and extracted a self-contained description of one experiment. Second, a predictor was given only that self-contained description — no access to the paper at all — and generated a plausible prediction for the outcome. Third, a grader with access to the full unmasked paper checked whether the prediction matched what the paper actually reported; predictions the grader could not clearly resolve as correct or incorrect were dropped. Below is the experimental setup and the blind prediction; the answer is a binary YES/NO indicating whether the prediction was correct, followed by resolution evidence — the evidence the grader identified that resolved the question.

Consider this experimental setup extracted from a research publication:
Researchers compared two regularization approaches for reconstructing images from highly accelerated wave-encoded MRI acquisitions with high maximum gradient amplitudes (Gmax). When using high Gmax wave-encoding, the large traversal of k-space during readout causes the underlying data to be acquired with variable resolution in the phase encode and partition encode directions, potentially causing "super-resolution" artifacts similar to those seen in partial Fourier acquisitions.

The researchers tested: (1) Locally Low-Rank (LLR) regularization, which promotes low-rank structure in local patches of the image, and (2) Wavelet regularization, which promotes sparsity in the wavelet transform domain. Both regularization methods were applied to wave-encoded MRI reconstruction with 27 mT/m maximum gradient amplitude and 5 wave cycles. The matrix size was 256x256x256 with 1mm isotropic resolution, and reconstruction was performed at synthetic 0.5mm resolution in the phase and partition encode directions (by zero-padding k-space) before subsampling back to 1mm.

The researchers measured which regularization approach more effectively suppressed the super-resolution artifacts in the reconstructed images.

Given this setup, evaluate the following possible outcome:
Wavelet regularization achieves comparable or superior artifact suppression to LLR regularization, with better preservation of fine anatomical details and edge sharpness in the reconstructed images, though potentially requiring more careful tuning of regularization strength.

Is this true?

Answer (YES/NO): NO